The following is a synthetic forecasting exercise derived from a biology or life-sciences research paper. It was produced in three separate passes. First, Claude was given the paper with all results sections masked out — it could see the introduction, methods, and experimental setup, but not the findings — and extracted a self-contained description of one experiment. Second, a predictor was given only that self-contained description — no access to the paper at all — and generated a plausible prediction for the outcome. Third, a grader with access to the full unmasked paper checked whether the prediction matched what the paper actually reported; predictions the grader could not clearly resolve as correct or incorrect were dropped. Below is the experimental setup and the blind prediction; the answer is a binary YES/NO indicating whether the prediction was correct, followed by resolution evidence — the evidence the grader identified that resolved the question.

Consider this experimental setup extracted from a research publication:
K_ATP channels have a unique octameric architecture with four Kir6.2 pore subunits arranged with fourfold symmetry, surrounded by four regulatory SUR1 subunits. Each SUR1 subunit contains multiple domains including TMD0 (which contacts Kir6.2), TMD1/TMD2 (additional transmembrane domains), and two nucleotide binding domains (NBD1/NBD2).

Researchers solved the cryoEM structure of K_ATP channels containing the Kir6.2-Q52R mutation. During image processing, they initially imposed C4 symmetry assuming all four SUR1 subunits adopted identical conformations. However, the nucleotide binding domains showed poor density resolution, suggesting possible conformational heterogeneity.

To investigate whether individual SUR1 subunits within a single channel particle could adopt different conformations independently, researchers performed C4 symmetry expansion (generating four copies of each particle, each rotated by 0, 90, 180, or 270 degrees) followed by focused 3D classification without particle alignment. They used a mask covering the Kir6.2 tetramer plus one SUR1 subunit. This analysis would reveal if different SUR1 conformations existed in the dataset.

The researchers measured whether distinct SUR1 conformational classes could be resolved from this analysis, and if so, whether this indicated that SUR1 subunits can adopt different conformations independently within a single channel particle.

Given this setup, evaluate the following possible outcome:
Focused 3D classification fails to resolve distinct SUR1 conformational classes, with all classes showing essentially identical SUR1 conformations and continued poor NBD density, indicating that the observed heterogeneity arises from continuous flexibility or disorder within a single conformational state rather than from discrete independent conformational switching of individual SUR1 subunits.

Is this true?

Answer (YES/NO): NO